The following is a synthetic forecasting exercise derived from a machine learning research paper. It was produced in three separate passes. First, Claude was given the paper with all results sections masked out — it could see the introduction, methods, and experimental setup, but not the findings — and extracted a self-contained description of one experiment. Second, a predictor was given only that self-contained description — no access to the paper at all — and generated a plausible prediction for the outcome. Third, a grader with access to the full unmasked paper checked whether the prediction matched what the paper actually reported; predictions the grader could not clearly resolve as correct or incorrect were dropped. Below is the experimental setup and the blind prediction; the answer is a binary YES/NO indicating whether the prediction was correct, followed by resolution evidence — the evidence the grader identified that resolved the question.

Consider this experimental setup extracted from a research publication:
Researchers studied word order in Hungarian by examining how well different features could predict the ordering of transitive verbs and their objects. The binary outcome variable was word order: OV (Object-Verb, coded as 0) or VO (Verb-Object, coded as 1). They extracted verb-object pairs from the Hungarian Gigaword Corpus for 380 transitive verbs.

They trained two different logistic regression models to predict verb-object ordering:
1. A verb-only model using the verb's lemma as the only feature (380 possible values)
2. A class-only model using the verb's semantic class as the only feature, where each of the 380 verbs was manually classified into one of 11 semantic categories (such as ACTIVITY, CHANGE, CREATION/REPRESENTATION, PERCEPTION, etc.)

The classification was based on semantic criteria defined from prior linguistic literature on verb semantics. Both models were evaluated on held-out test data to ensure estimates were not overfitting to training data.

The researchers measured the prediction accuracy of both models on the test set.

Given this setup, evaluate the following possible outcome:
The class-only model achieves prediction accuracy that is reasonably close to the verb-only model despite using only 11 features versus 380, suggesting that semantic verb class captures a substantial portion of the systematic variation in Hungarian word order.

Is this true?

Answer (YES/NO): YES